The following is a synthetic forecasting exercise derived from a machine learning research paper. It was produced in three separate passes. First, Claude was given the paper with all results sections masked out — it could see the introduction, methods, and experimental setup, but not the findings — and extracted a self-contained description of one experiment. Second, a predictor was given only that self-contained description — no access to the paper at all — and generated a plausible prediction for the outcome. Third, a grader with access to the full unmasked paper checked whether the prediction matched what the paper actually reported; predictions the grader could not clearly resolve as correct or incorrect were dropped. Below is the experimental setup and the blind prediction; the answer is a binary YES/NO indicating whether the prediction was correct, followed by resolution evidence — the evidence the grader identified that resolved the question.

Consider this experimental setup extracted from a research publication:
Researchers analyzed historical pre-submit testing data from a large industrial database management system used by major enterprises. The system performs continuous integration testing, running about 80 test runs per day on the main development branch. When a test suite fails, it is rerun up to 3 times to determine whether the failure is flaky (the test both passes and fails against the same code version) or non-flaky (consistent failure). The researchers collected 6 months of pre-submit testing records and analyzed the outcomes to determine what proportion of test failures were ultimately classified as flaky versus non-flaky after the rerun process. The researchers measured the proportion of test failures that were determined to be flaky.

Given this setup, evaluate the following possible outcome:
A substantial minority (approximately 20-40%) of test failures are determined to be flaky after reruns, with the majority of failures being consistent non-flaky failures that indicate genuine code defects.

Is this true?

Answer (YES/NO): NO